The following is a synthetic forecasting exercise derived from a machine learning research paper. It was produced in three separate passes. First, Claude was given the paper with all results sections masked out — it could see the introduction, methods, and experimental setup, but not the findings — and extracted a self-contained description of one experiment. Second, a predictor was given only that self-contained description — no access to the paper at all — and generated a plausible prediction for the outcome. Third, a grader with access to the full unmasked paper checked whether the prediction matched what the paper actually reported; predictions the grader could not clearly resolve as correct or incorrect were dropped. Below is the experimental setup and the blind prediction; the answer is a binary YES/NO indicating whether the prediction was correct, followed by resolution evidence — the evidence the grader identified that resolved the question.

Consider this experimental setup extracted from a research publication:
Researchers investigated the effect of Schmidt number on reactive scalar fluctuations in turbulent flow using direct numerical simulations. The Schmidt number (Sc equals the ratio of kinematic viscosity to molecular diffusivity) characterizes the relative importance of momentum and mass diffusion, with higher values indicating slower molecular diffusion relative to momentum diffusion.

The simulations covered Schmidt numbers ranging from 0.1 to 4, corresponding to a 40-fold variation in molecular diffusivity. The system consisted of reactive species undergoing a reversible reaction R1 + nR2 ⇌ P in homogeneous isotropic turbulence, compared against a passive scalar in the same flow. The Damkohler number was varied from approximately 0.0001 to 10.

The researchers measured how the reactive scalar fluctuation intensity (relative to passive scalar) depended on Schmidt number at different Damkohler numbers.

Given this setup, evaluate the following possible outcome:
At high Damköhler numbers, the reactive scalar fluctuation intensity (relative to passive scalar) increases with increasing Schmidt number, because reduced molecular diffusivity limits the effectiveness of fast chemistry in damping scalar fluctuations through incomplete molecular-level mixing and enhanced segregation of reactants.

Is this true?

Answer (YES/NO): NO